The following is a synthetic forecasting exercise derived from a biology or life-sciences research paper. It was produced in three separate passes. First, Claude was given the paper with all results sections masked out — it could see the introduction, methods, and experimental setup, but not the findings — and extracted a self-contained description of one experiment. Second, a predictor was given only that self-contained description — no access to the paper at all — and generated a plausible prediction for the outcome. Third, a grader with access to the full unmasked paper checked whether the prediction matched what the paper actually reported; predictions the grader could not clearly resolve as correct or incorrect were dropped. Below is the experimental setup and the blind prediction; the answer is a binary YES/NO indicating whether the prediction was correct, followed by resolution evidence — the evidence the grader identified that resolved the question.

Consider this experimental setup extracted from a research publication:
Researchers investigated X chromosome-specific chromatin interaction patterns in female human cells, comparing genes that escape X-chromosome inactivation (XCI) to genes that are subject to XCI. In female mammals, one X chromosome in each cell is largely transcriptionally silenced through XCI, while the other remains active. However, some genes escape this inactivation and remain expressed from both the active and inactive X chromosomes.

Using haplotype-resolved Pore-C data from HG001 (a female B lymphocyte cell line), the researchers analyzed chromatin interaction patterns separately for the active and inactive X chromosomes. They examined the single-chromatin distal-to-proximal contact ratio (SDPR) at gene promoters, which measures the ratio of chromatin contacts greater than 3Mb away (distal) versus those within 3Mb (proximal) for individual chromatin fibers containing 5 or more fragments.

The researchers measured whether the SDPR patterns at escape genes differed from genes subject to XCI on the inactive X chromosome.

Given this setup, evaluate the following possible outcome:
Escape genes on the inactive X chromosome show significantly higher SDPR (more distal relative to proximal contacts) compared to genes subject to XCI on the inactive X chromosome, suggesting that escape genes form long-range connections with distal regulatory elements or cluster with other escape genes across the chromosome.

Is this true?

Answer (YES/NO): NO